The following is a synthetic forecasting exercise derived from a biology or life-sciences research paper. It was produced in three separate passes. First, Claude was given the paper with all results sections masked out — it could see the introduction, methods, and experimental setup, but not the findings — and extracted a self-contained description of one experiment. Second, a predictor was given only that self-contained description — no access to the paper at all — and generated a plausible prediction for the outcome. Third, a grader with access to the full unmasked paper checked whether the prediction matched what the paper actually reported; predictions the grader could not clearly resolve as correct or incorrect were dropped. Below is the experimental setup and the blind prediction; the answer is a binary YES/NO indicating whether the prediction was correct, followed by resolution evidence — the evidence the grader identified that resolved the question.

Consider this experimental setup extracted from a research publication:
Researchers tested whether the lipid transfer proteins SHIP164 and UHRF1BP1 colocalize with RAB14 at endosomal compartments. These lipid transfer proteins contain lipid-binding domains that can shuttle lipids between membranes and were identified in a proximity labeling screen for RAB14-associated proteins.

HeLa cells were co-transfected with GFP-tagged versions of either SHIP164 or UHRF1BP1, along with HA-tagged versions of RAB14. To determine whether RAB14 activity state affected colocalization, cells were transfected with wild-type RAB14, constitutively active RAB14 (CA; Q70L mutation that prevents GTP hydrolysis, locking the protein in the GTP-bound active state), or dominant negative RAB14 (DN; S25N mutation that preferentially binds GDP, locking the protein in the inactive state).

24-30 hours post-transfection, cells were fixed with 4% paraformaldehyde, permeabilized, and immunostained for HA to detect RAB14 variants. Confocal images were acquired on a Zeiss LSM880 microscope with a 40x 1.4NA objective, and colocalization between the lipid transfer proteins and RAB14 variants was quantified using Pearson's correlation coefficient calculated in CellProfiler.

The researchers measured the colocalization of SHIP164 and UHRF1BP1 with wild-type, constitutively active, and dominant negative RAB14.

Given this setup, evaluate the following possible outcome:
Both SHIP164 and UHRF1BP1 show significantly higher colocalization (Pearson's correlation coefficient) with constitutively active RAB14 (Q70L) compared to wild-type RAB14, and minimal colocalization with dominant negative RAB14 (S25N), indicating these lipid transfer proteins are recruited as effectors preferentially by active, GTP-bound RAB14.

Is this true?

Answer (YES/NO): NO